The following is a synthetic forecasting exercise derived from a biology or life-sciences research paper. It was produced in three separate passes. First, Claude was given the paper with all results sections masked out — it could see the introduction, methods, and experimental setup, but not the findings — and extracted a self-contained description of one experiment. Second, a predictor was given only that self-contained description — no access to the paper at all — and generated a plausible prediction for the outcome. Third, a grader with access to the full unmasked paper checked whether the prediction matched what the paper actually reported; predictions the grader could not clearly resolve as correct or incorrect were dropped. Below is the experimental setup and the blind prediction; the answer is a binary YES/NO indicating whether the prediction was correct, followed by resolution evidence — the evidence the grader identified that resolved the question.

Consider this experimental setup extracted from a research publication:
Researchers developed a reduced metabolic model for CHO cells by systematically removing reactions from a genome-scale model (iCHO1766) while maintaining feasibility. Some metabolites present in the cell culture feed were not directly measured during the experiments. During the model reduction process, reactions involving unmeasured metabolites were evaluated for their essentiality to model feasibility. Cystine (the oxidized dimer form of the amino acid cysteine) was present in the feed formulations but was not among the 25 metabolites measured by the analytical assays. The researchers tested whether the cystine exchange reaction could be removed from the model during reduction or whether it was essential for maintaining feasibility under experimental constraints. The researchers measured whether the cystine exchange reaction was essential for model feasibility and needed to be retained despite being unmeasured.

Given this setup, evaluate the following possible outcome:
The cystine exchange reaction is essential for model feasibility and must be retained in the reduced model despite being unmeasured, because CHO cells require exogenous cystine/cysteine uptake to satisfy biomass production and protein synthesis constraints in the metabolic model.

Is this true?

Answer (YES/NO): YES